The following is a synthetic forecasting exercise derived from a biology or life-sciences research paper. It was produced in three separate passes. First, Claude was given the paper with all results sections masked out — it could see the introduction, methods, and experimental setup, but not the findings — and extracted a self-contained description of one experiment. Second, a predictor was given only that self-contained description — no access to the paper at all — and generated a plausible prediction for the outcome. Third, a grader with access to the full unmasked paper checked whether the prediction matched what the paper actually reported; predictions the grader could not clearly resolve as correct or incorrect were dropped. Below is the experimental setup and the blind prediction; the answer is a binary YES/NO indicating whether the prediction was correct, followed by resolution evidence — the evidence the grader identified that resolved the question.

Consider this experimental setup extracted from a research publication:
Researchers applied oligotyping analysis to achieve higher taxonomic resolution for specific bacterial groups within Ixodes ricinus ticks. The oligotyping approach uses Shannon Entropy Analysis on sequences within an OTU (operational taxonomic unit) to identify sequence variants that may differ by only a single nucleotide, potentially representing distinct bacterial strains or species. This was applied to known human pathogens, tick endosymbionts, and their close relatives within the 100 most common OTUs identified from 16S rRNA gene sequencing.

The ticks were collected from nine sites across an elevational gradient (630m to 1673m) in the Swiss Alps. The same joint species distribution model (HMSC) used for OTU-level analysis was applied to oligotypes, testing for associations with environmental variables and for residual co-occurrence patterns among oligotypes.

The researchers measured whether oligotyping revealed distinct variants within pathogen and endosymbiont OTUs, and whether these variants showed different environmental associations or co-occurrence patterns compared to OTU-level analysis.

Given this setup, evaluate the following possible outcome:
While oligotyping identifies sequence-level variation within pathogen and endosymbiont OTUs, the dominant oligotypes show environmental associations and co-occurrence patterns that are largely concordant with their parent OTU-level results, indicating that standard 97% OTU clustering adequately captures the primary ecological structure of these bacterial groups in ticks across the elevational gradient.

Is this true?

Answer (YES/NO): NO